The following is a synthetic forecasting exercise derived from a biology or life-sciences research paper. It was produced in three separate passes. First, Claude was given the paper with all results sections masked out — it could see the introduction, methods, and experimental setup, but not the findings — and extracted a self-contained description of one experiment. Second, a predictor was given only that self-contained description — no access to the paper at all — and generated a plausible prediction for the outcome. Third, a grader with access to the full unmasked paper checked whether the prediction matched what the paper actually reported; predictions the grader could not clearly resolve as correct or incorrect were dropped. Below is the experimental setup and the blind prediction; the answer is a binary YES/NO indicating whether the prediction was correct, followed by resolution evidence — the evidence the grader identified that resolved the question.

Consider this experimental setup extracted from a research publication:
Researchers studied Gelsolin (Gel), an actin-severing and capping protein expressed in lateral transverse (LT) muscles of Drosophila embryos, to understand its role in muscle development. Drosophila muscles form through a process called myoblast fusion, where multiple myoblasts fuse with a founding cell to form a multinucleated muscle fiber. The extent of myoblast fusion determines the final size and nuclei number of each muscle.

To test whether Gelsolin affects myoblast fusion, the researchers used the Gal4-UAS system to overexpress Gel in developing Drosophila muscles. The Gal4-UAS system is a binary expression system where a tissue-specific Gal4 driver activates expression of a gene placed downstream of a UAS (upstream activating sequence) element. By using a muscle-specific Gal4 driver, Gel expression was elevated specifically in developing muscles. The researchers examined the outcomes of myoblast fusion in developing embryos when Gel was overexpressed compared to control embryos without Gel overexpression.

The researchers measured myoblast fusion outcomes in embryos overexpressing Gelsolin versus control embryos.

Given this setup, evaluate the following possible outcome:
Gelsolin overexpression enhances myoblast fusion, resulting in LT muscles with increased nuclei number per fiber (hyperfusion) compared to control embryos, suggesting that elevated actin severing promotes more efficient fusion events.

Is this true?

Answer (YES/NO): NO